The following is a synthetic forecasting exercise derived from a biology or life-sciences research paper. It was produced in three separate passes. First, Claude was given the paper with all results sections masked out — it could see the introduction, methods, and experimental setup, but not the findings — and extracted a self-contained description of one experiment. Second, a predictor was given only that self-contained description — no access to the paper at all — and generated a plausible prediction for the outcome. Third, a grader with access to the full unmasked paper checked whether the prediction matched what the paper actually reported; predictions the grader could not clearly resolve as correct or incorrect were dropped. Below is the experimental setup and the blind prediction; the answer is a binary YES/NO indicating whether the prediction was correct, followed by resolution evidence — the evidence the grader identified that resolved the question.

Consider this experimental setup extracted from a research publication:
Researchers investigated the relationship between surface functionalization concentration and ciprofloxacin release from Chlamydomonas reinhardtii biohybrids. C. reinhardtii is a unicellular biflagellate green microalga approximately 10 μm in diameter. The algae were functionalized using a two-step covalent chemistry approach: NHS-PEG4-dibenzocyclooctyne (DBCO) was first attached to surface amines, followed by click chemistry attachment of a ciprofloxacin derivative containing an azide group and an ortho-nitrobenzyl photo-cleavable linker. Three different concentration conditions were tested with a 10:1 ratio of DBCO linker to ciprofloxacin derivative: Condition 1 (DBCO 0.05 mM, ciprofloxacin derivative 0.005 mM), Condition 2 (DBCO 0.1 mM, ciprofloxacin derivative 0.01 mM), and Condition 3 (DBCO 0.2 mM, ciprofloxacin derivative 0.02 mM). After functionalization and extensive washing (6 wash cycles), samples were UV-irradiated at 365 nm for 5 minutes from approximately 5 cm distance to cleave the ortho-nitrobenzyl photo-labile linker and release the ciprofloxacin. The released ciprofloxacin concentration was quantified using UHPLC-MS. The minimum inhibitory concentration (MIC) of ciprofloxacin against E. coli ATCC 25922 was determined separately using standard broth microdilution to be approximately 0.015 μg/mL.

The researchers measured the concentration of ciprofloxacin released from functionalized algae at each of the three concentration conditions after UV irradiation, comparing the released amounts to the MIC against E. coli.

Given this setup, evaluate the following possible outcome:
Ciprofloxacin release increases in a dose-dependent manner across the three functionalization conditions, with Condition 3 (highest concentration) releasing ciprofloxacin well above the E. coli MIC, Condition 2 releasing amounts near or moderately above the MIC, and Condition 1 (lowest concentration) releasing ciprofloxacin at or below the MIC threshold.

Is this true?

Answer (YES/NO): NO